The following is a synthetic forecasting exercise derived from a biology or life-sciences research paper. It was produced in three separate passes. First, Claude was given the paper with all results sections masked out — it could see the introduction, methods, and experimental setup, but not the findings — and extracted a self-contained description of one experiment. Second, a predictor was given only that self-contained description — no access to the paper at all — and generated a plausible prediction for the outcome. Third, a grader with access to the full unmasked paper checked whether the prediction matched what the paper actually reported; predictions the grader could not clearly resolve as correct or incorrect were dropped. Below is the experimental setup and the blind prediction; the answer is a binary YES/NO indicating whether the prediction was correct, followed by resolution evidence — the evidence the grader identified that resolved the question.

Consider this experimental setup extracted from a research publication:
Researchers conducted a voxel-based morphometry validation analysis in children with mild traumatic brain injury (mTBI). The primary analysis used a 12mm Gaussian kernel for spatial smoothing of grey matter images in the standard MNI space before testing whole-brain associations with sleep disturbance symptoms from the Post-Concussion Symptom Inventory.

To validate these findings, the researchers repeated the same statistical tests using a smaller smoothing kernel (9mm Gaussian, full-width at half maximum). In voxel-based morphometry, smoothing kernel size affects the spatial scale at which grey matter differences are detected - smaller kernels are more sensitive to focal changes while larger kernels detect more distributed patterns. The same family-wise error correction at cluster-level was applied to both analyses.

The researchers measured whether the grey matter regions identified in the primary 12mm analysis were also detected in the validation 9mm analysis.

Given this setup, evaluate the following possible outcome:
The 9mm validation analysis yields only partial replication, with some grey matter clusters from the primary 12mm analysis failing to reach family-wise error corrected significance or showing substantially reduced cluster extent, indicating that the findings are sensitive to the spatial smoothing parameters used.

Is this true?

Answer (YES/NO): NO